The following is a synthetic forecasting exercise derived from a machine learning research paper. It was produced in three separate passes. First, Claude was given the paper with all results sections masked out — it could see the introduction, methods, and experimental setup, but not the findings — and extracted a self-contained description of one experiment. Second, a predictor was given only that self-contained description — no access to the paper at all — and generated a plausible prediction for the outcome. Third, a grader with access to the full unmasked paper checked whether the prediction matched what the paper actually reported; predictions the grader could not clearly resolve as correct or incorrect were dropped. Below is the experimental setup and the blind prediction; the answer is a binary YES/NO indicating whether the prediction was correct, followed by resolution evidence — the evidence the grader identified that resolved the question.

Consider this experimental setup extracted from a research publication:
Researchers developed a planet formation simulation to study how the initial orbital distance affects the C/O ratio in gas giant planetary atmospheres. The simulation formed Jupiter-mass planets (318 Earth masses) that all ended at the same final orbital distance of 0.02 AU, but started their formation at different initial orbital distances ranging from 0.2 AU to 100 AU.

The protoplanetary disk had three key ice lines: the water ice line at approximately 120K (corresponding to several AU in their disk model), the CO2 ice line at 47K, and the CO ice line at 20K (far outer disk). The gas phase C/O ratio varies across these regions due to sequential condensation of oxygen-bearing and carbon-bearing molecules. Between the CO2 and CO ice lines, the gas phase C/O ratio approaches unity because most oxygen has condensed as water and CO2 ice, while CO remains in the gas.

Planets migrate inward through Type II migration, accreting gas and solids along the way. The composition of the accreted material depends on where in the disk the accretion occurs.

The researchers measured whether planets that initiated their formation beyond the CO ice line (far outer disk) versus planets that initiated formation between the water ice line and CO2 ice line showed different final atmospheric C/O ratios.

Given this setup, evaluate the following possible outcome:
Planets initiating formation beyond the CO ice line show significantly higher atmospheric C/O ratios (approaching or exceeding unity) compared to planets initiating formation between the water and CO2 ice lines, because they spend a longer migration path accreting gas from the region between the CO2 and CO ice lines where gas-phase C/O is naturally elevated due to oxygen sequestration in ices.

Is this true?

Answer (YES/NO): NO